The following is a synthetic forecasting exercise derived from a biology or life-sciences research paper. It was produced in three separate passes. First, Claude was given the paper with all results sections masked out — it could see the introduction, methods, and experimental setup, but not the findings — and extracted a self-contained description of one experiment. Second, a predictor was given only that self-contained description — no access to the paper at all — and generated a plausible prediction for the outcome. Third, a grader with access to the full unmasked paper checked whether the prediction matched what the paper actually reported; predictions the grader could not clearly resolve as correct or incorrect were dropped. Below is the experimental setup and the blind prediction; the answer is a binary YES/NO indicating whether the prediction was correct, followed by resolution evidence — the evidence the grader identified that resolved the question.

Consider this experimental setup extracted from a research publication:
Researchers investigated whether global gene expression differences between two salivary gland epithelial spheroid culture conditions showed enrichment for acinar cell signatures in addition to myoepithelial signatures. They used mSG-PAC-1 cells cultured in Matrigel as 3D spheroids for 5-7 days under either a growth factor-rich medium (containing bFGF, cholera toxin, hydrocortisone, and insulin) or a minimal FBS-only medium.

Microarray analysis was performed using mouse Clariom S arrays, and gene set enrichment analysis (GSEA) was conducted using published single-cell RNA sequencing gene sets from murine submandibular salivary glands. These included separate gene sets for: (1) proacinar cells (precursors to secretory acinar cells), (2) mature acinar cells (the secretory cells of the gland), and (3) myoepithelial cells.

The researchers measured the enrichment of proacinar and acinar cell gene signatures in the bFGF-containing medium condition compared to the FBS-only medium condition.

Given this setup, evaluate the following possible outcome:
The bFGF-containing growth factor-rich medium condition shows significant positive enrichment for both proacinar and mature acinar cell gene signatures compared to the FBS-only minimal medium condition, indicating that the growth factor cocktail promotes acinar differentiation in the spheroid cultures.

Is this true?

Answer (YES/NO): YES